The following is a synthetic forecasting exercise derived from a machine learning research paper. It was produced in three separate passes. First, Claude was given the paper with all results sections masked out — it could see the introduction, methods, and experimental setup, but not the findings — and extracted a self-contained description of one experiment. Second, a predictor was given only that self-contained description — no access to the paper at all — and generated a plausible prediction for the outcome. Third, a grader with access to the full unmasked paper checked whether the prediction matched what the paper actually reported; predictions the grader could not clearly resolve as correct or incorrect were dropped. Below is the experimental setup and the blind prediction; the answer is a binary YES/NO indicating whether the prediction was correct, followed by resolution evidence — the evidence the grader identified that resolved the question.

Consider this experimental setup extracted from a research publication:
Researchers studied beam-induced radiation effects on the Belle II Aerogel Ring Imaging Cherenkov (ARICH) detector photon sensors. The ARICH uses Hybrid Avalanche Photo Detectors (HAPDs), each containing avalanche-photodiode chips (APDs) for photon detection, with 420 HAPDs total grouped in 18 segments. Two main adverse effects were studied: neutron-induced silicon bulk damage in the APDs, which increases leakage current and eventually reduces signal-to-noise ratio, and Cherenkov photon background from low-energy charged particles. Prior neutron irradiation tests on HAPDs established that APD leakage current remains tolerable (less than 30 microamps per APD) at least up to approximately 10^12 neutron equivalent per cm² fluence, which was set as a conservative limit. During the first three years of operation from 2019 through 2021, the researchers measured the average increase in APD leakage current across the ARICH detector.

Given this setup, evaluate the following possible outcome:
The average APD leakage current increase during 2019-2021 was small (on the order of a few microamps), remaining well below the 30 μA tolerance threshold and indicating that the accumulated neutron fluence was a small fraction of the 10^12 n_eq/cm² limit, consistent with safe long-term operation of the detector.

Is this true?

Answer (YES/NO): NO